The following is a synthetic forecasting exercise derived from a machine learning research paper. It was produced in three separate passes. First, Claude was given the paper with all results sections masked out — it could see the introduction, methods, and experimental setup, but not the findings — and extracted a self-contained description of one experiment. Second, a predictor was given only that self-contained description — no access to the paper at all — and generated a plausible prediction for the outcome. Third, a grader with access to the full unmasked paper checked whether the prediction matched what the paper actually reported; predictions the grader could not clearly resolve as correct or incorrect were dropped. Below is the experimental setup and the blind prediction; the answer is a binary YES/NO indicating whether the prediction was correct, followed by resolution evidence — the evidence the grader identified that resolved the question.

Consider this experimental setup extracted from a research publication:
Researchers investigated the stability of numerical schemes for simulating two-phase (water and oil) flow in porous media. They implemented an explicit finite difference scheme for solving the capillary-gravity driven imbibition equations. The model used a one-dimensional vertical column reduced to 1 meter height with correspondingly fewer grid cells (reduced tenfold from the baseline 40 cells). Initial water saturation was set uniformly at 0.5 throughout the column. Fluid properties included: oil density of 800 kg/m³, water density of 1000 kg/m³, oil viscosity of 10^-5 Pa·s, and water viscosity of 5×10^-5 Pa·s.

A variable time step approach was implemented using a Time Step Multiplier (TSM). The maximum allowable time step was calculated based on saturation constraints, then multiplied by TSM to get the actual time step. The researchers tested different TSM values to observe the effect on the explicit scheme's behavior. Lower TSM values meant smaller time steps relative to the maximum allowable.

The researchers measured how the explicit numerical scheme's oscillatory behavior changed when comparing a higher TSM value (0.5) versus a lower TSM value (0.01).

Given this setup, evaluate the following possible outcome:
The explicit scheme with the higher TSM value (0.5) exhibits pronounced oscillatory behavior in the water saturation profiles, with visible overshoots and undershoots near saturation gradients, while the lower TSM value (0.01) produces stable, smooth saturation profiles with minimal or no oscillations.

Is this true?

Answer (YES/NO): YES